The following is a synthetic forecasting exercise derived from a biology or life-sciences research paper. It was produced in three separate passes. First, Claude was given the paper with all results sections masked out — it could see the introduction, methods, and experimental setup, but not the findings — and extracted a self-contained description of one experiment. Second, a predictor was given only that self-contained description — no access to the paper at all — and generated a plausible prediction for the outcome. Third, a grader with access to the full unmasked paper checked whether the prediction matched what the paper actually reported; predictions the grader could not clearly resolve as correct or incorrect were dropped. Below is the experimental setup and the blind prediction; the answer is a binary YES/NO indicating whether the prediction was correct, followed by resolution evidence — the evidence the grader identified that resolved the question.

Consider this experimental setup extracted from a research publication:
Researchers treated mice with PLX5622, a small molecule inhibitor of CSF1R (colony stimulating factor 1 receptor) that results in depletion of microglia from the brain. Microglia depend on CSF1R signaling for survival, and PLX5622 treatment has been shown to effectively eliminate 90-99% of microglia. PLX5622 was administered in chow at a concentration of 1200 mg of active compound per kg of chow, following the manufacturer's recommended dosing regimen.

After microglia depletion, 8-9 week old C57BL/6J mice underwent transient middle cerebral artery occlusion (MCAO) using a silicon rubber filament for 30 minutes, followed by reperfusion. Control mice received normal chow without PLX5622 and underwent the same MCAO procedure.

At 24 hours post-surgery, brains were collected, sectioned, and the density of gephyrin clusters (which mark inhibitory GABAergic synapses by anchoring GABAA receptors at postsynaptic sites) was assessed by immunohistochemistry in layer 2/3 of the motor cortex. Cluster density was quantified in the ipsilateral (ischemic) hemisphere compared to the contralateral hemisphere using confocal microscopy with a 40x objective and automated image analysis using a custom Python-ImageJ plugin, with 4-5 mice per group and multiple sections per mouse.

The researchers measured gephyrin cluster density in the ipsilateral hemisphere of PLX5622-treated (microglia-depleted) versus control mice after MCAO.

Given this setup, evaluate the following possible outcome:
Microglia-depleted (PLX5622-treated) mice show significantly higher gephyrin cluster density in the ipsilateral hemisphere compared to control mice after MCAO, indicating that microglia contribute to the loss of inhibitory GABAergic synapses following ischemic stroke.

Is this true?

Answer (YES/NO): YES